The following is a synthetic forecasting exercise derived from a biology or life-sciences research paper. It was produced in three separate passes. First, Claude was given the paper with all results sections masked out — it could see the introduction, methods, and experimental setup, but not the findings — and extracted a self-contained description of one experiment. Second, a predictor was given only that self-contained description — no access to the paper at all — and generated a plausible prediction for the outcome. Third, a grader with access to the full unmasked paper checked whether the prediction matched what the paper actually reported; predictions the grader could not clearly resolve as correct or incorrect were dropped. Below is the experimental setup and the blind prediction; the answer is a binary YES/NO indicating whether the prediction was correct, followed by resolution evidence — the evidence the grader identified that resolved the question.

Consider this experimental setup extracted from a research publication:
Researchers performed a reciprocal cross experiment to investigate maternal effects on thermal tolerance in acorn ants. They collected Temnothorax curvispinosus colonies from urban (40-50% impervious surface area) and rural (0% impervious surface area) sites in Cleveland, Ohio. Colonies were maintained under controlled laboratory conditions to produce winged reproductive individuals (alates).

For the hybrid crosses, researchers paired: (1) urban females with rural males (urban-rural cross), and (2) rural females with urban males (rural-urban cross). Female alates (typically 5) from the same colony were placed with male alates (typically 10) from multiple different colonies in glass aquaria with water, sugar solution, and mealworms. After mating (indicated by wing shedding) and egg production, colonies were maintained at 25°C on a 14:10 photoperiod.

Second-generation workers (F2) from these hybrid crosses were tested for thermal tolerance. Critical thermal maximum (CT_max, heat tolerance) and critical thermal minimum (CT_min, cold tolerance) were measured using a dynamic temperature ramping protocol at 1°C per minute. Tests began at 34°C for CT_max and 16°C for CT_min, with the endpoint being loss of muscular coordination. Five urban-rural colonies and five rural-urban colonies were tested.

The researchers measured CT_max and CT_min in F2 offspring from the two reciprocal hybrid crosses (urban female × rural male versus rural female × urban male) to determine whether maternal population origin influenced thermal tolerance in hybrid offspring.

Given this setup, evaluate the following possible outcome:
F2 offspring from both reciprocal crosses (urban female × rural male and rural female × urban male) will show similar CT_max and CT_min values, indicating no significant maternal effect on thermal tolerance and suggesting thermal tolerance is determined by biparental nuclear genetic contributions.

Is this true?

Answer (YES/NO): YES